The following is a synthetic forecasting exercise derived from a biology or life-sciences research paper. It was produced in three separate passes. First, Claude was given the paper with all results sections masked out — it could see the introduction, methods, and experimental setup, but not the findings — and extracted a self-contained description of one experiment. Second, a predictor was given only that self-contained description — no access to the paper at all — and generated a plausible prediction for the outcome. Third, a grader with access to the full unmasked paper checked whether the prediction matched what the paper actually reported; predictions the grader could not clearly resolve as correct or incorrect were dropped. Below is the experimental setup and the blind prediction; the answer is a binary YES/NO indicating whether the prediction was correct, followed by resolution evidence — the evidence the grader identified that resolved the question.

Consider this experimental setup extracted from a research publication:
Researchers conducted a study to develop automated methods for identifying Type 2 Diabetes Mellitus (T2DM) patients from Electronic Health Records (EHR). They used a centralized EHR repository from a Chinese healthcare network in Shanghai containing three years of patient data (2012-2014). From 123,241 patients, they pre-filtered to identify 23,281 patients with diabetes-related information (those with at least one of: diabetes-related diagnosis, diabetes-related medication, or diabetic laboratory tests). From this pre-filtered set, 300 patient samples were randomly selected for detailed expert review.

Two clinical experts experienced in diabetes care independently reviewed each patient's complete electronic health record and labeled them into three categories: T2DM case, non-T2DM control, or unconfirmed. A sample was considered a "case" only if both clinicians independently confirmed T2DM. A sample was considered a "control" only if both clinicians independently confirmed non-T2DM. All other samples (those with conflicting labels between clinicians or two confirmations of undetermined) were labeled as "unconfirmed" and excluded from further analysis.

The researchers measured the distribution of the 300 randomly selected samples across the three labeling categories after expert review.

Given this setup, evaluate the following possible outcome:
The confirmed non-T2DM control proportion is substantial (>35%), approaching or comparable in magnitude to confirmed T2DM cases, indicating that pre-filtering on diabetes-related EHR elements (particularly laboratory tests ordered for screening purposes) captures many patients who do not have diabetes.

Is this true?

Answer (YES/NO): NO